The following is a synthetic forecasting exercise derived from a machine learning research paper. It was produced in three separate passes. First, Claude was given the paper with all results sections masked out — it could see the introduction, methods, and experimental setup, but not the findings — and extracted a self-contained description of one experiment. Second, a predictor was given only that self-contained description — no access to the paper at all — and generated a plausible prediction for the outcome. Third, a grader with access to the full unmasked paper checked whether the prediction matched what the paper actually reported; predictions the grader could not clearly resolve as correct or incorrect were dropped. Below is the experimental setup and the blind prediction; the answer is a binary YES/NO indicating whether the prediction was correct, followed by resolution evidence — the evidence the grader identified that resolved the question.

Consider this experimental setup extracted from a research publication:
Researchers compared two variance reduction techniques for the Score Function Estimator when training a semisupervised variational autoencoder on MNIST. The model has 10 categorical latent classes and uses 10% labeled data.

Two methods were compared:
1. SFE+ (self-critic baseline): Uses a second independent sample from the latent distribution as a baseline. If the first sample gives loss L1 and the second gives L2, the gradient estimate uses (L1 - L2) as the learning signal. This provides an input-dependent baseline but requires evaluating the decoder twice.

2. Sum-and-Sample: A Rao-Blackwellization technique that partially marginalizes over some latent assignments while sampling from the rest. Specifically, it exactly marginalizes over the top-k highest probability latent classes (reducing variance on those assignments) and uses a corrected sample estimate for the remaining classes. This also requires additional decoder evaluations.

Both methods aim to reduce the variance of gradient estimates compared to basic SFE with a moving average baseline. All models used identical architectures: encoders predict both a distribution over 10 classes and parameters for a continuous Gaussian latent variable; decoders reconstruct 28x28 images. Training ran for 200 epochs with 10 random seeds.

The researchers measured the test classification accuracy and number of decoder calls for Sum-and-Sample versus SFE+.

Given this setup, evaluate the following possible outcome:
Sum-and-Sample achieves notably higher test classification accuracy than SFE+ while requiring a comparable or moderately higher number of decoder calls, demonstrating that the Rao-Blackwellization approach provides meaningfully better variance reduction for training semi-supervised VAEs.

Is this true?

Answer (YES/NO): NO